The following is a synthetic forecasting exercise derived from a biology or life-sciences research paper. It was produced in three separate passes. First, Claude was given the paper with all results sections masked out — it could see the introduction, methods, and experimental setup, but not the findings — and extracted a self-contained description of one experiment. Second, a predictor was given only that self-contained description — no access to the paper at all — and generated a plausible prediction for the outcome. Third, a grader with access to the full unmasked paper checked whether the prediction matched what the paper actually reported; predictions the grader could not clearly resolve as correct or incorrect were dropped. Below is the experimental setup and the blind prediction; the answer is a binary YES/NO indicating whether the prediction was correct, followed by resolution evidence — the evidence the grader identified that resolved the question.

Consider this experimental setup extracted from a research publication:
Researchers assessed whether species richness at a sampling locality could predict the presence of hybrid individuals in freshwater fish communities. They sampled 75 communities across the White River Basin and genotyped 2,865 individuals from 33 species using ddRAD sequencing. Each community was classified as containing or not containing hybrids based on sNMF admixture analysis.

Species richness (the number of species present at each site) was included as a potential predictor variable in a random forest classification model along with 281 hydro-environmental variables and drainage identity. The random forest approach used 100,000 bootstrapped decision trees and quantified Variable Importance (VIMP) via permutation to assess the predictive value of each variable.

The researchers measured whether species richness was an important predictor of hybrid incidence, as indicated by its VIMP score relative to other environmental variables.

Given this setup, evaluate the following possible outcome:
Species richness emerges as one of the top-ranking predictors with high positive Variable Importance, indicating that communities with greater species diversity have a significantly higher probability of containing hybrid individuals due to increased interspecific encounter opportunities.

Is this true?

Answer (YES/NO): YES